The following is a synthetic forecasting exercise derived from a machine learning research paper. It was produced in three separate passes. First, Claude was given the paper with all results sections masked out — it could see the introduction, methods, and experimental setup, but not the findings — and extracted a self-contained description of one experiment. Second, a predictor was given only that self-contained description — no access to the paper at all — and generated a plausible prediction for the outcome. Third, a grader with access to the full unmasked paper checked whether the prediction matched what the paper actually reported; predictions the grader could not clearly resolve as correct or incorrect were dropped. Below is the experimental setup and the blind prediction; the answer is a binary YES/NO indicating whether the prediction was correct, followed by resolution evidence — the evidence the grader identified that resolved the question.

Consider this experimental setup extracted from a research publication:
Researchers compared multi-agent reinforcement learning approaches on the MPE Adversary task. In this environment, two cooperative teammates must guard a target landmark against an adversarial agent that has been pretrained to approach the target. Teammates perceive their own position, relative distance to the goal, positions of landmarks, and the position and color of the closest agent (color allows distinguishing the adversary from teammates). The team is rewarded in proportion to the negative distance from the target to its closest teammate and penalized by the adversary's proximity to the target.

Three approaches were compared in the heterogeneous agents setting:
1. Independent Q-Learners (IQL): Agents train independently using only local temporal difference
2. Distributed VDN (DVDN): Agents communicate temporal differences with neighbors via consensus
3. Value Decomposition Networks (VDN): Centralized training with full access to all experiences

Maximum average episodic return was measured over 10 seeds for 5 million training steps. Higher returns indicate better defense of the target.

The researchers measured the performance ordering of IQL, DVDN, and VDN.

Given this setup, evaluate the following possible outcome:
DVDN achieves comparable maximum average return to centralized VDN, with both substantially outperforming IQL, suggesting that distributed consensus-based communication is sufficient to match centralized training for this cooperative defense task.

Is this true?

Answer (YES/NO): NO